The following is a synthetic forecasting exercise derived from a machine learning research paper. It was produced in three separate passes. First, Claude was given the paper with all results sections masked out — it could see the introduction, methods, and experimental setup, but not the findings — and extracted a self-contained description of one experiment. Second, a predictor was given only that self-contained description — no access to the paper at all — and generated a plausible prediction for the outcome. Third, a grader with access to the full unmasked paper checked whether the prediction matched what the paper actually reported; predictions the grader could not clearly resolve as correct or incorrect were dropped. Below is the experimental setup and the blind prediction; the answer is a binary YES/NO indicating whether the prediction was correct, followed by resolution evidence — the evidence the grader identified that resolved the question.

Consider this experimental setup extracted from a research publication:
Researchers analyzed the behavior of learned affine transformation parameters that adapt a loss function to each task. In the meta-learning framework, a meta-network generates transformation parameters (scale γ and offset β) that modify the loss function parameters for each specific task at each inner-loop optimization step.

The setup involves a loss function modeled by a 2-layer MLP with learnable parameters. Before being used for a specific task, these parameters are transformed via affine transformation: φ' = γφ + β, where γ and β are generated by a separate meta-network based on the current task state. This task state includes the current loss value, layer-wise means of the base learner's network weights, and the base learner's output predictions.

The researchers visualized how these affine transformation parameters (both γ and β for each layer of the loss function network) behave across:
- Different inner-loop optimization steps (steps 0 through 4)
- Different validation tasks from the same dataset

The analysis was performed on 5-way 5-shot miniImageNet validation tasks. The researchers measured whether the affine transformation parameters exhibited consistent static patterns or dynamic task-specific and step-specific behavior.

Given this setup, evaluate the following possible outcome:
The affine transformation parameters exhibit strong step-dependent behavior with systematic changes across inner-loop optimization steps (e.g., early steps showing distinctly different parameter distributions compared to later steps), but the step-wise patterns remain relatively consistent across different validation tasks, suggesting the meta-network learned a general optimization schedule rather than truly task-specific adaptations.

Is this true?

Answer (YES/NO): NO